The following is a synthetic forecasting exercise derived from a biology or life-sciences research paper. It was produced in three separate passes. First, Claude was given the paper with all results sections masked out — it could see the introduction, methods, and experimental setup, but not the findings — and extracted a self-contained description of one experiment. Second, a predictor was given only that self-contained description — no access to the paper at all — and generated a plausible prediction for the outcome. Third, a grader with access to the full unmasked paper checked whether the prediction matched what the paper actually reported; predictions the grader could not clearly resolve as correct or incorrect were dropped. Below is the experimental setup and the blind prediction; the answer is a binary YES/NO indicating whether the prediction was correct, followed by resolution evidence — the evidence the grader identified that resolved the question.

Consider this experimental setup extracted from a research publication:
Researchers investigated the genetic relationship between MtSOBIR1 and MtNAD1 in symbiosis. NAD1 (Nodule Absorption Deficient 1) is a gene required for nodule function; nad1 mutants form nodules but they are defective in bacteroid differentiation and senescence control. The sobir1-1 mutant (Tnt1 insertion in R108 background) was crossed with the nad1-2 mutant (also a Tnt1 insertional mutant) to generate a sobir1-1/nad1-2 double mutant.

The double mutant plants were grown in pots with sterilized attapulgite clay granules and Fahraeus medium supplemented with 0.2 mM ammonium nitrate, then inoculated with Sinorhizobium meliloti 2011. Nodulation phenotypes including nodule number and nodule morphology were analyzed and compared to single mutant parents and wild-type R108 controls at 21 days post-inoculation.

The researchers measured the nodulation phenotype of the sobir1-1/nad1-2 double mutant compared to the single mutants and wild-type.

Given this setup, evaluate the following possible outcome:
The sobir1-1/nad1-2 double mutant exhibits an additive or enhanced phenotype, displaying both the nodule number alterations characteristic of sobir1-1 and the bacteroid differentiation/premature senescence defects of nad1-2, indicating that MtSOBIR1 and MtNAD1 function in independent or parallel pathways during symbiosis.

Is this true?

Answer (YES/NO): NO